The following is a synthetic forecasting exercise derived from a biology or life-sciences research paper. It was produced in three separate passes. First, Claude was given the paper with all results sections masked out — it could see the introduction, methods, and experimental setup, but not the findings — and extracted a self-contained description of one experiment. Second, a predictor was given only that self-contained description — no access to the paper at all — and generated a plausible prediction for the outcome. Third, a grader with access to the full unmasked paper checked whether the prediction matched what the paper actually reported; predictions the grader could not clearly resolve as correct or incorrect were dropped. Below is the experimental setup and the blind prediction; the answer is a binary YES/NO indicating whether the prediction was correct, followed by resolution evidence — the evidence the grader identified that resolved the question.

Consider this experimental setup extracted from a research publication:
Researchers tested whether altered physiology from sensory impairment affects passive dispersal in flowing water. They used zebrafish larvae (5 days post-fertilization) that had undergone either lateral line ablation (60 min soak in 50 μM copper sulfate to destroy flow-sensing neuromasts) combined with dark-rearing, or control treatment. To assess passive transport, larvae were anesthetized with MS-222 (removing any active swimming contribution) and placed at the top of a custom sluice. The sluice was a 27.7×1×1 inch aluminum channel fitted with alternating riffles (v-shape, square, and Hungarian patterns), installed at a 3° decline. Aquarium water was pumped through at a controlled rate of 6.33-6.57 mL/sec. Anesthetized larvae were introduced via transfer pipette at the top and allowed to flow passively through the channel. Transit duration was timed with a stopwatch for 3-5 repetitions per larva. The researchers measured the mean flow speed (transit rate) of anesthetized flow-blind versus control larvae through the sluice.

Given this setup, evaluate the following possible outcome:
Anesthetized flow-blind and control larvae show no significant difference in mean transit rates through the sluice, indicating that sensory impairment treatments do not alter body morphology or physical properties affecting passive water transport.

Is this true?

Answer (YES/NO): NO